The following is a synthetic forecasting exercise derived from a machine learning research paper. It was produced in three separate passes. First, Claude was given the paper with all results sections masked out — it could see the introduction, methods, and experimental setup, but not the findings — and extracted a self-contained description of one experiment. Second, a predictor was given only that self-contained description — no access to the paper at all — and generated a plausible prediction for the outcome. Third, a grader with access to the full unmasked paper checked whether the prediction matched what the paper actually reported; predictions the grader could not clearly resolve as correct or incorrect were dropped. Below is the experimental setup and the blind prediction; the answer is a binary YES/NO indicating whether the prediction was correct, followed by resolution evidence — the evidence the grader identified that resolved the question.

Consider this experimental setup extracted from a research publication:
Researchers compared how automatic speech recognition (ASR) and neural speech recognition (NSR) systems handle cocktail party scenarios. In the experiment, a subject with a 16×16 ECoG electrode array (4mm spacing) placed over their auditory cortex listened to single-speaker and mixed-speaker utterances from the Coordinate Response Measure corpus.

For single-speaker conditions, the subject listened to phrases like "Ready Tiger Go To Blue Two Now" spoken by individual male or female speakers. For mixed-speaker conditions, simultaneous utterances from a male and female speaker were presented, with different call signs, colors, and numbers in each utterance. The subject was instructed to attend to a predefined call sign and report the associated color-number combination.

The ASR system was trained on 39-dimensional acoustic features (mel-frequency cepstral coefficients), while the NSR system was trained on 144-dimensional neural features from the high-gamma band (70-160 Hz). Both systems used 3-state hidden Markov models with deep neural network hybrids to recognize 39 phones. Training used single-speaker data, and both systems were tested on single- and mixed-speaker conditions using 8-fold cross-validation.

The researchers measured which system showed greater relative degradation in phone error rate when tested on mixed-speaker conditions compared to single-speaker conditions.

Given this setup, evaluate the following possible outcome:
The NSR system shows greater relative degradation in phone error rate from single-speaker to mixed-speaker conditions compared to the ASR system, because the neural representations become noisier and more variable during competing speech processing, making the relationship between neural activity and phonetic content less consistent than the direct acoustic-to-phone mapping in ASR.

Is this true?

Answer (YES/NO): NO